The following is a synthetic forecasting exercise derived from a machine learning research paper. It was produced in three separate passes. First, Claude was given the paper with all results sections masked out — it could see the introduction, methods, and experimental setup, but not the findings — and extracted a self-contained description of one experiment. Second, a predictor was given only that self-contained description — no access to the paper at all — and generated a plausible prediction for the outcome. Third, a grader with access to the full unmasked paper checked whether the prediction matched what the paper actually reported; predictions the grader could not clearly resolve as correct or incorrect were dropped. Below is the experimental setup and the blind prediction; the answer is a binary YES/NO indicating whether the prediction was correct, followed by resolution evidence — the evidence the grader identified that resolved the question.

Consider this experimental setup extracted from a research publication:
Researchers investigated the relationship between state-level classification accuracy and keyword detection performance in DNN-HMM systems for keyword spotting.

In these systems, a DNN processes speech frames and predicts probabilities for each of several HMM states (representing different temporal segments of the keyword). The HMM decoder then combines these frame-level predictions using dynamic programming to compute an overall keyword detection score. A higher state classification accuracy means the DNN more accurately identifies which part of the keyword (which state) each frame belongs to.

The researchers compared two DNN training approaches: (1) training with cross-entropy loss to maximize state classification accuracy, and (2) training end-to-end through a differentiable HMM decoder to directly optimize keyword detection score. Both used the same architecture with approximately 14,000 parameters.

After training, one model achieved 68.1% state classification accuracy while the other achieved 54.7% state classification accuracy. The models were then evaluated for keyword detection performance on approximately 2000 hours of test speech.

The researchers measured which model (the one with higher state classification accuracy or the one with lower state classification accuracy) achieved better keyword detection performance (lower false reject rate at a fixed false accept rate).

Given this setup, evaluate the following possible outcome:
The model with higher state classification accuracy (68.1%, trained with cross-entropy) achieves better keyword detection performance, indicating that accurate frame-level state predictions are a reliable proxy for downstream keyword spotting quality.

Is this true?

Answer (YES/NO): NO